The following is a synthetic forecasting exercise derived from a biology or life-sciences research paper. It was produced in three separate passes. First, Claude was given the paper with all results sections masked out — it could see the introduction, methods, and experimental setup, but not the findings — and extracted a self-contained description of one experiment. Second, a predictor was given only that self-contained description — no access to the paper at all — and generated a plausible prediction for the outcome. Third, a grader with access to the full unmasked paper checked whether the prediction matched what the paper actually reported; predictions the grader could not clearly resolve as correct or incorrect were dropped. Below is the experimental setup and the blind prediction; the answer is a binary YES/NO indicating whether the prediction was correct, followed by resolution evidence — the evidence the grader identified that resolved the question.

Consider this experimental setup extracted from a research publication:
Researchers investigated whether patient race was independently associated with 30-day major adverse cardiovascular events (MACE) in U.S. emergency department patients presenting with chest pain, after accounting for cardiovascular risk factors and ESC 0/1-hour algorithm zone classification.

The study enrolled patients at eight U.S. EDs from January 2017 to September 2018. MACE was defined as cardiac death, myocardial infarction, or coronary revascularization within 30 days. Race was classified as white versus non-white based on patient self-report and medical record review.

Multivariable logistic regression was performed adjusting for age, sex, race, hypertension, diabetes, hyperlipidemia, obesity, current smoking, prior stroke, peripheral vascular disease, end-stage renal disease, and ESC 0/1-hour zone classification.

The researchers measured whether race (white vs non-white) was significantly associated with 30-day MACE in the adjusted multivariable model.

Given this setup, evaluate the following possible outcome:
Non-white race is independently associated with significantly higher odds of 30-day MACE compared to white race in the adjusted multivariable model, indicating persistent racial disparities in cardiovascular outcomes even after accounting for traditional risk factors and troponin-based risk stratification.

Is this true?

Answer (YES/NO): NO